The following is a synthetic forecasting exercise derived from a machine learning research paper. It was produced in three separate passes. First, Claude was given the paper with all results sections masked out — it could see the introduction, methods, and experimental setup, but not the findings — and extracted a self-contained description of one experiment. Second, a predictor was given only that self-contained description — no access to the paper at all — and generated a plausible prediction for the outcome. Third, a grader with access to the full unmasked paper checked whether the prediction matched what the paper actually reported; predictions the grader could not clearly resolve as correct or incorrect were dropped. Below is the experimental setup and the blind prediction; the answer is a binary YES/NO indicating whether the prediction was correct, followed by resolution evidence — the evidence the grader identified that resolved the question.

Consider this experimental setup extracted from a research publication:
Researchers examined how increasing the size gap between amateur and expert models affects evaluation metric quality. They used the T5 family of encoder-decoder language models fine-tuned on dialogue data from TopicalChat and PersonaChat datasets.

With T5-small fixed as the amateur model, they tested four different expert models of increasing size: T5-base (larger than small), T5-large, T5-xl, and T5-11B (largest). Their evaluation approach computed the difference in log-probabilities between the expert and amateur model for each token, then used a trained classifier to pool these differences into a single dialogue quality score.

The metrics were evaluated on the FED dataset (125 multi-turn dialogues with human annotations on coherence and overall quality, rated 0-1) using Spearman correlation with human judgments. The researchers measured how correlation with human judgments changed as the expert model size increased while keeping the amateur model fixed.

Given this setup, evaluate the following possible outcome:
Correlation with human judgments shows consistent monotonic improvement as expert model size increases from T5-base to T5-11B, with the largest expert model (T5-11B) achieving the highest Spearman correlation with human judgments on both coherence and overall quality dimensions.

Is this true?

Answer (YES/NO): NO